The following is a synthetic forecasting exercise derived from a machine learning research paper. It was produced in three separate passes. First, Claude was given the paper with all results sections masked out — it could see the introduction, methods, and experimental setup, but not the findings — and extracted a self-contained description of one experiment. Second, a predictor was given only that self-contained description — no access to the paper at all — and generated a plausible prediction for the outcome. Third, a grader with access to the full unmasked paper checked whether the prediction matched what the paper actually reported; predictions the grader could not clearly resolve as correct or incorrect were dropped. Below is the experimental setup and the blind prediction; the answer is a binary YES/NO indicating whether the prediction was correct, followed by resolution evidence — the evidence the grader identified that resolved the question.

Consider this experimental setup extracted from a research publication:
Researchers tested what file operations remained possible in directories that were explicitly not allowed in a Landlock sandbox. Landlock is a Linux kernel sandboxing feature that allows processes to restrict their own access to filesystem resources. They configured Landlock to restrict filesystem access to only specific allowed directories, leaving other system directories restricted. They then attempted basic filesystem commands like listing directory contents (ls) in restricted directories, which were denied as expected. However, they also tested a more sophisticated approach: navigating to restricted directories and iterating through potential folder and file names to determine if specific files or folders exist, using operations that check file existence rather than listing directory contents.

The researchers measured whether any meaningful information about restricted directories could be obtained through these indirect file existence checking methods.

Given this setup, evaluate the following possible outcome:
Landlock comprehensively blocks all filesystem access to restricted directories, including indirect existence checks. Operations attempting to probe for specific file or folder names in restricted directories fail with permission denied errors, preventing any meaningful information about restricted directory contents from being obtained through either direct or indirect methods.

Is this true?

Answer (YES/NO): NO